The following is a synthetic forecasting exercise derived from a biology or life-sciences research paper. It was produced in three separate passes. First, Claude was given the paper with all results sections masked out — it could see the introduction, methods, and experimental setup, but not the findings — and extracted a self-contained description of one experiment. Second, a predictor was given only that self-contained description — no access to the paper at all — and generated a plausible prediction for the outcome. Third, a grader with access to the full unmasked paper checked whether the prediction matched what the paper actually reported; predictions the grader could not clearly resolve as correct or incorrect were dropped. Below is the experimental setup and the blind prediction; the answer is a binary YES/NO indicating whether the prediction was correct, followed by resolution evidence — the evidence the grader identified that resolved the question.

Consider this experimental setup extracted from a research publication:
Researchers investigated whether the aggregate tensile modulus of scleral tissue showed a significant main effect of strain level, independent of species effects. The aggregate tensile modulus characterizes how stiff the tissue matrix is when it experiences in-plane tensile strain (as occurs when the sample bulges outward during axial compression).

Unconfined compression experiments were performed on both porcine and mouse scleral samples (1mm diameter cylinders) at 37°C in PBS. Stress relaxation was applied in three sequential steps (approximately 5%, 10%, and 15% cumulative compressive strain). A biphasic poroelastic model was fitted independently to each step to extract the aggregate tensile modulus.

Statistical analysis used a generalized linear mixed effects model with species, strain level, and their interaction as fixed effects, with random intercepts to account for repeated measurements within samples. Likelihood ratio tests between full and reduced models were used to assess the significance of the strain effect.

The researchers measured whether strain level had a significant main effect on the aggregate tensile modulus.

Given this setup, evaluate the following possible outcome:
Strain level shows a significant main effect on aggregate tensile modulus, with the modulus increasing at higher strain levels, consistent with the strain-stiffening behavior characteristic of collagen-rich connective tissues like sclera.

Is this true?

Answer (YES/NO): YES